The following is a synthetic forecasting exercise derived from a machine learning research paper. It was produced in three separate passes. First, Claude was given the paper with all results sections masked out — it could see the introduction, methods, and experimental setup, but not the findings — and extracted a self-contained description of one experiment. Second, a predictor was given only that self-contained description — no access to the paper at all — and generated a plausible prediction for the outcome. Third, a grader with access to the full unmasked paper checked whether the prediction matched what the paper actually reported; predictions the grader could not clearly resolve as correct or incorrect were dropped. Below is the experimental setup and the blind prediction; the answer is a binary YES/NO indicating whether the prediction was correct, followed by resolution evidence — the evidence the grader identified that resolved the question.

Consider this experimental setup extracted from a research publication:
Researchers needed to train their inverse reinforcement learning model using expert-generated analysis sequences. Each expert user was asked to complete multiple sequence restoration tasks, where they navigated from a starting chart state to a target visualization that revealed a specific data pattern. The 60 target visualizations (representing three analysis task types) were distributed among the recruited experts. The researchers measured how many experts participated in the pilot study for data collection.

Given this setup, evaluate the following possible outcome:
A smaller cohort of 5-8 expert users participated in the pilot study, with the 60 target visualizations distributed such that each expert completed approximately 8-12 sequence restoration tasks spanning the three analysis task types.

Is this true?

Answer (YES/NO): NO